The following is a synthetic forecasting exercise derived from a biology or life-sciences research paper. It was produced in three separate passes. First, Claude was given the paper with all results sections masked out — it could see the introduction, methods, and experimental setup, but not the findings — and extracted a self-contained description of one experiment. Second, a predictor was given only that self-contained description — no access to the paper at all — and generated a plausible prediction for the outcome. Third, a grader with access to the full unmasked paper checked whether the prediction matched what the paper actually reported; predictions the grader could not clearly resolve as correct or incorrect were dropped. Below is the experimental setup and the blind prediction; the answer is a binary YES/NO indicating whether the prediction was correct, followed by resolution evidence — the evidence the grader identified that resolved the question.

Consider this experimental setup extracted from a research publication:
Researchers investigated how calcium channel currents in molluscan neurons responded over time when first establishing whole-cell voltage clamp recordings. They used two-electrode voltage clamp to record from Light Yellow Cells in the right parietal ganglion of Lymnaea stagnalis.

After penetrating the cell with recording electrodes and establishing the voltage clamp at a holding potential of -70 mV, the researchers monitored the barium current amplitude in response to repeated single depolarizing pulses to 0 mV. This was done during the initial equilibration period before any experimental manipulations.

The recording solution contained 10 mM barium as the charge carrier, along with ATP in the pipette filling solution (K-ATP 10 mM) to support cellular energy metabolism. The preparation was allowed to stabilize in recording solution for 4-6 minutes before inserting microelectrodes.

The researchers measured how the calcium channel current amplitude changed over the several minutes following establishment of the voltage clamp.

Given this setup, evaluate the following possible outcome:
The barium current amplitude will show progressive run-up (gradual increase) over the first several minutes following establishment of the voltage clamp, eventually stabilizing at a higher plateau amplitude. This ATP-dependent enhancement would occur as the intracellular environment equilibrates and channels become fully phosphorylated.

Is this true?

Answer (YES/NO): YES